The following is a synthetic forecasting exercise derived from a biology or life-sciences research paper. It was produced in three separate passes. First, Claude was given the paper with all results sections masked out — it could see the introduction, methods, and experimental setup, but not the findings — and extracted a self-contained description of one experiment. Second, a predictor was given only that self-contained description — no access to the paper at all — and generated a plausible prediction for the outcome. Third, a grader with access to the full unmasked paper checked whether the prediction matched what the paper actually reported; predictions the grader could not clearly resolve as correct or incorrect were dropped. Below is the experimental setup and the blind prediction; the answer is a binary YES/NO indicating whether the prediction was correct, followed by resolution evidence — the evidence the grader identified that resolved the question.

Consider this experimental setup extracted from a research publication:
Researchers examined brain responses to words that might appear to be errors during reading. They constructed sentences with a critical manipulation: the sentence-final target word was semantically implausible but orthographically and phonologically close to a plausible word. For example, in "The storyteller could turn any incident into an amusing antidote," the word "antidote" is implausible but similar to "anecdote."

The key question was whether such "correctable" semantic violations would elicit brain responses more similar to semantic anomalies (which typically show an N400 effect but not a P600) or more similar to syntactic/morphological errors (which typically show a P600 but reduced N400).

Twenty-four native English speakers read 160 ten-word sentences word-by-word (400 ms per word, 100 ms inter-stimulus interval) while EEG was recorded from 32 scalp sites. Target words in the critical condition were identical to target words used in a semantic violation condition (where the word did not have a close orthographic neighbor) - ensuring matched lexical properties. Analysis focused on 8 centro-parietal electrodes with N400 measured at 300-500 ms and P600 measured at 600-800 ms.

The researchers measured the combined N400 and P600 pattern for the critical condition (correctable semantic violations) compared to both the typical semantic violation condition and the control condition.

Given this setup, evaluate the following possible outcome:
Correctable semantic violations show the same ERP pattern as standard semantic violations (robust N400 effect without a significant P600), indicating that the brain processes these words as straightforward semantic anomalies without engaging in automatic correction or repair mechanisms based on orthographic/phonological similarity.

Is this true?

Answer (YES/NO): NO